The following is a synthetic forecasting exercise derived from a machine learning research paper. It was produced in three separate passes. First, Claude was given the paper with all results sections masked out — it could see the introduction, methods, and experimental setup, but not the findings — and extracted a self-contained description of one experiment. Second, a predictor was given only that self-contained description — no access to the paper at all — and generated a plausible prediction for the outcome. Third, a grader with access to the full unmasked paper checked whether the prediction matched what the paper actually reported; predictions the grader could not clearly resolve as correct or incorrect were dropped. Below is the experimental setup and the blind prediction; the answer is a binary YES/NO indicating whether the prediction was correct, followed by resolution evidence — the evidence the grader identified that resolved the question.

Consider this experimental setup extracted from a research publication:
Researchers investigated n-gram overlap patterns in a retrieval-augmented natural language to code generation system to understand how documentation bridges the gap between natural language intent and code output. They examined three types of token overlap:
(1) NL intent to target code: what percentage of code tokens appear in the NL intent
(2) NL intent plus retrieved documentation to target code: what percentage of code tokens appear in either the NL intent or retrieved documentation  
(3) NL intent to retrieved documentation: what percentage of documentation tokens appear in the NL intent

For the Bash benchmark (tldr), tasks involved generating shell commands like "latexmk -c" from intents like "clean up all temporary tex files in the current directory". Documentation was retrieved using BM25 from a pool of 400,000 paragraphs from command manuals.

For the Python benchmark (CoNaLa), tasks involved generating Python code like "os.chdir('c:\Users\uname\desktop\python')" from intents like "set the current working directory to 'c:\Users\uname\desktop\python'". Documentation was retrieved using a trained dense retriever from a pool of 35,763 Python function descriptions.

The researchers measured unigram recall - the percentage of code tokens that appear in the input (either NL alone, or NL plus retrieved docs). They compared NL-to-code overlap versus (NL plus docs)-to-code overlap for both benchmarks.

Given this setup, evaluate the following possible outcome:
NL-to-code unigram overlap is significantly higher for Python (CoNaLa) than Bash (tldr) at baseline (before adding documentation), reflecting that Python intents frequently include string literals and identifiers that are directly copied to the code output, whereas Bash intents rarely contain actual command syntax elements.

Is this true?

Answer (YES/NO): YES